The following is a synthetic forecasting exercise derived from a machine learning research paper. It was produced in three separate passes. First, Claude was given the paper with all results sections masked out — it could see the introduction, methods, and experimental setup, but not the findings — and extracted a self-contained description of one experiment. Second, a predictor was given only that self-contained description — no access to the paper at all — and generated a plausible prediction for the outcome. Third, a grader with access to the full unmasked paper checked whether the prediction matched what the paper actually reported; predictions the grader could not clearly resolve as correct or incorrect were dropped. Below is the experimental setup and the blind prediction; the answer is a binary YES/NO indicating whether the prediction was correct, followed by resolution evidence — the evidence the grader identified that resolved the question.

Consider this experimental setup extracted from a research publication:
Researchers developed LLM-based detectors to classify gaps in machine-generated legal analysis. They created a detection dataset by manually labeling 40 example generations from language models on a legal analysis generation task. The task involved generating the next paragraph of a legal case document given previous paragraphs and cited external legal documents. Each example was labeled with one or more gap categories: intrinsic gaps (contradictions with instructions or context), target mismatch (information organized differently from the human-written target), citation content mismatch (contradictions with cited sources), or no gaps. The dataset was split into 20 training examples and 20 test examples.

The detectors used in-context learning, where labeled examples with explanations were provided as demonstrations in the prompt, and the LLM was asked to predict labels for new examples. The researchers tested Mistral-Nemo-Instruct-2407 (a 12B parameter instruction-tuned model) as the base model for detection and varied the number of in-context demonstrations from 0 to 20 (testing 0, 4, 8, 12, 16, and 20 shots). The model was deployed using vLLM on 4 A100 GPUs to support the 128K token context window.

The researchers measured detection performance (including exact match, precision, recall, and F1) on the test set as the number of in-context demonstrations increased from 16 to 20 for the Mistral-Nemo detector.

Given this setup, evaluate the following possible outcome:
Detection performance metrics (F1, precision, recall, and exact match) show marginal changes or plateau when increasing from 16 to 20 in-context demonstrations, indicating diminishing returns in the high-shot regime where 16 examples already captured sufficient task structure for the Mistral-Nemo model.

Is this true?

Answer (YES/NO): NO